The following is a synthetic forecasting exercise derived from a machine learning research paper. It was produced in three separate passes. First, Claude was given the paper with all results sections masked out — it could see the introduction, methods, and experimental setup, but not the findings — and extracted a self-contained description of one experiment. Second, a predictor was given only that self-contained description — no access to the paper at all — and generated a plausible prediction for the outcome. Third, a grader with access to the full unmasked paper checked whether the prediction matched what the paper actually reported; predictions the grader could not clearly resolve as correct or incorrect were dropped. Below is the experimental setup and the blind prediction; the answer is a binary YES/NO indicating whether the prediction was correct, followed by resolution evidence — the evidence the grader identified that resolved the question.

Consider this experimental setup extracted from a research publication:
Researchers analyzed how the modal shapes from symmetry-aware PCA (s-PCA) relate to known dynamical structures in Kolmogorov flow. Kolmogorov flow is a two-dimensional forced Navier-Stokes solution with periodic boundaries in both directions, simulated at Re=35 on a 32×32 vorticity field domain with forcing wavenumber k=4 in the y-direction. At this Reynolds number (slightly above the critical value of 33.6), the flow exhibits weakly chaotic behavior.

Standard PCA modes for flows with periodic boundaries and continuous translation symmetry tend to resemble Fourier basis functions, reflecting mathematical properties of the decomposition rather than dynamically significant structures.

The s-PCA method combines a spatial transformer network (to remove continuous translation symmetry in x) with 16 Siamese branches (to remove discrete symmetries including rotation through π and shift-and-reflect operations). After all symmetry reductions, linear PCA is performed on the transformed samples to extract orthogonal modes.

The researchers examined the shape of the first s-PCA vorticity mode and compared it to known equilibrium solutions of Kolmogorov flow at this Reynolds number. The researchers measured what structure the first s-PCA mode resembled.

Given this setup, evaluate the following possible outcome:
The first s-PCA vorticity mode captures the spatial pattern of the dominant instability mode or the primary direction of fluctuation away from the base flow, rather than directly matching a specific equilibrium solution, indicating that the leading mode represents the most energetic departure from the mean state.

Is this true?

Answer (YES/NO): NO